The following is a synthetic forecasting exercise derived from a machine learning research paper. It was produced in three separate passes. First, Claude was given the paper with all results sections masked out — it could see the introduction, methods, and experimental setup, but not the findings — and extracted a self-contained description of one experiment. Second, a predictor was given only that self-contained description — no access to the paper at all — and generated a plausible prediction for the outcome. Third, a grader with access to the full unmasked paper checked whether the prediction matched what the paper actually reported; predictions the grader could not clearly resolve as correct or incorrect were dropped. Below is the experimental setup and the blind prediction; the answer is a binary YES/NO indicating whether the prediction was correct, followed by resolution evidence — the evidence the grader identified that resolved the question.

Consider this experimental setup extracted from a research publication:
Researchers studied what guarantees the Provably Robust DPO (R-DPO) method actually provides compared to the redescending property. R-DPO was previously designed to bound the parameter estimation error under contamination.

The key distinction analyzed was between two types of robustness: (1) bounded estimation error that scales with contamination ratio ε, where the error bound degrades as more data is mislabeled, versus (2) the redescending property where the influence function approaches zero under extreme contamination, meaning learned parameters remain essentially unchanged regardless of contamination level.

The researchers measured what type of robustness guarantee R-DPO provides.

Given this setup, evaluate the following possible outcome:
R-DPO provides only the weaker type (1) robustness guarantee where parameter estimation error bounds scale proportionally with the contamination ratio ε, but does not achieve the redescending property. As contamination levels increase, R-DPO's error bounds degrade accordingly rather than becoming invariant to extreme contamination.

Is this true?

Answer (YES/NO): YES